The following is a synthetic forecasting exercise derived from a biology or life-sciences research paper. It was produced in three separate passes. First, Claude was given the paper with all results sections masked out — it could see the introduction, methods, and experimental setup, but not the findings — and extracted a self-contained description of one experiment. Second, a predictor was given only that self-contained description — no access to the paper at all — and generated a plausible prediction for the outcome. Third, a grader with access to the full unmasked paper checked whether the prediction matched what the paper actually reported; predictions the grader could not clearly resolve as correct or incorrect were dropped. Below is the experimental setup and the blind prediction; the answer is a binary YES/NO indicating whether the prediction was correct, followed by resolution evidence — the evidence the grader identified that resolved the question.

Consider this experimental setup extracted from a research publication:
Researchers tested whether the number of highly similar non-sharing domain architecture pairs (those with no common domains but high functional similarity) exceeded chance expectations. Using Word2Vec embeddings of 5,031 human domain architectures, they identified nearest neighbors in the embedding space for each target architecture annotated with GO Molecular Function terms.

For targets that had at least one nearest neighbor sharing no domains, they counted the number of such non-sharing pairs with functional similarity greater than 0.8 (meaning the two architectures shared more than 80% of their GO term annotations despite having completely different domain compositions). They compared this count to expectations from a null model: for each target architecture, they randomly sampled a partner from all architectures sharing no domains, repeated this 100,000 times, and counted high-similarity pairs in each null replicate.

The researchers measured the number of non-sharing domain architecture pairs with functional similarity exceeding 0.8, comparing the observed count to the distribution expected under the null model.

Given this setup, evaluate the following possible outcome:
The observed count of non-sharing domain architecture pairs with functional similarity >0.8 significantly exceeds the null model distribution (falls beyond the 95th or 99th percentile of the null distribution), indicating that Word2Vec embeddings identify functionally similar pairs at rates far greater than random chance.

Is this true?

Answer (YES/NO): YES